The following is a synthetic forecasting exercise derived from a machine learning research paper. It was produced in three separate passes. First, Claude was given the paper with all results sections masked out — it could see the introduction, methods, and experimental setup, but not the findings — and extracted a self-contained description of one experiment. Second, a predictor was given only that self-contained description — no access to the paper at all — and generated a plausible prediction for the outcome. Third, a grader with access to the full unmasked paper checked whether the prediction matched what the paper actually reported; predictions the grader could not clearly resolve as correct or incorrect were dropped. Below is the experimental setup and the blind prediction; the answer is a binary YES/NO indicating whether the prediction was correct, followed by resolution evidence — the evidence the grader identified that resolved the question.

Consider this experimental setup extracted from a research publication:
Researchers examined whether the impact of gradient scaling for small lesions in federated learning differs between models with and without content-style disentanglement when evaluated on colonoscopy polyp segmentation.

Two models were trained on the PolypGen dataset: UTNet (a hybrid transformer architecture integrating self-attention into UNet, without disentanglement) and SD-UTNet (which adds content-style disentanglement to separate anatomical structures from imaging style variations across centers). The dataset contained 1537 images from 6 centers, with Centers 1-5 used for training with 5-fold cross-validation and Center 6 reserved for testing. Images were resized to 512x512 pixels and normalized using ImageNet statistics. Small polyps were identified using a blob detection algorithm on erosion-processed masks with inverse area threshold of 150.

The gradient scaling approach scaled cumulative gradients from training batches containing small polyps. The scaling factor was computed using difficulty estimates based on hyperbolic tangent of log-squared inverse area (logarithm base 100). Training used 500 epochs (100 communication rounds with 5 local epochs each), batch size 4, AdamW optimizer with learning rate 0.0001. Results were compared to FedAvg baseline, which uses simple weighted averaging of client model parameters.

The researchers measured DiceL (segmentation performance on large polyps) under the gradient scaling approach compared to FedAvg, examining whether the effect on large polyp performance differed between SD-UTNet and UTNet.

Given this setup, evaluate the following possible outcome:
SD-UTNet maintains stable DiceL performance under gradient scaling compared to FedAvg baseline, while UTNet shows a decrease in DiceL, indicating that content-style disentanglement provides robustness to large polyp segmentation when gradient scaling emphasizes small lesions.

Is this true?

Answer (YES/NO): YES